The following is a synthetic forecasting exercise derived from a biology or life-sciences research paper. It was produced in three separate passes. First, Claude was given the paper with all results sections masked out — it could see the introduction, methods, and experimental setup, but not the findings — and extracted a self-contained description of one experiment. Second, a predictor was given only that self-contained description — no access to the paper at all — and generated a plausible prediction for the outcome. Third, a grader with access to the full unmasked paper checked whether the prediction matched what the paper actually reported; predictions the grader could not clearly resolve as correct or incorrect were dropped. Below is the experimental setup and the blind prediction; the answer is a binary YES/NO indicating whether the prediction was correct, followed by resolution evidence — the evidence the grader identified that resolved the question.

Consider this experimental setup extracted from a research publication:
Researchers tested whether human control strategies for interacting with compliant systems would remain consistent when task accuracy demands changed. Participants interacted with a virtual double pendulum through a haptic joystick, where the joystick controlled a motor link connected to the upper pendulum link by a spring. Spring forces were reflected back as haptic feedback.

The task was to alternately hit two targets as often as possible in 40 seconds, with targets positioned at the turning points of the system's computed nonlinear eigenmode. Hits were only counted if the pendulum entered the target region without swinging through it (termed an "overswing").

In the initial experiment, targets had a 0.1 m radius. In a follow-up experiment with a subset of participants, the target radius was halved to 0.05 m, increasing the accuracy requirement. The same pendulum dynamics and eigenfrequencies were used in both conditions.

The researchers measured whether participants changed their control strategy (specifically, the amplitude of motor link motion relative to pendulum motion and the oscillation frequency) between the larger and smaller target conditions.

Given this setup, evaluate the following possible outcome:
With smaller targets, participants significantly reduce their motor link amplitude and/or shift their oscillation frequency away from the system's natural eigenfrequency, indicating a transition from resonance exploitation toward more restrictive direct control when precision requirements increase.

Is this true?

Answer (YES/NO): NO